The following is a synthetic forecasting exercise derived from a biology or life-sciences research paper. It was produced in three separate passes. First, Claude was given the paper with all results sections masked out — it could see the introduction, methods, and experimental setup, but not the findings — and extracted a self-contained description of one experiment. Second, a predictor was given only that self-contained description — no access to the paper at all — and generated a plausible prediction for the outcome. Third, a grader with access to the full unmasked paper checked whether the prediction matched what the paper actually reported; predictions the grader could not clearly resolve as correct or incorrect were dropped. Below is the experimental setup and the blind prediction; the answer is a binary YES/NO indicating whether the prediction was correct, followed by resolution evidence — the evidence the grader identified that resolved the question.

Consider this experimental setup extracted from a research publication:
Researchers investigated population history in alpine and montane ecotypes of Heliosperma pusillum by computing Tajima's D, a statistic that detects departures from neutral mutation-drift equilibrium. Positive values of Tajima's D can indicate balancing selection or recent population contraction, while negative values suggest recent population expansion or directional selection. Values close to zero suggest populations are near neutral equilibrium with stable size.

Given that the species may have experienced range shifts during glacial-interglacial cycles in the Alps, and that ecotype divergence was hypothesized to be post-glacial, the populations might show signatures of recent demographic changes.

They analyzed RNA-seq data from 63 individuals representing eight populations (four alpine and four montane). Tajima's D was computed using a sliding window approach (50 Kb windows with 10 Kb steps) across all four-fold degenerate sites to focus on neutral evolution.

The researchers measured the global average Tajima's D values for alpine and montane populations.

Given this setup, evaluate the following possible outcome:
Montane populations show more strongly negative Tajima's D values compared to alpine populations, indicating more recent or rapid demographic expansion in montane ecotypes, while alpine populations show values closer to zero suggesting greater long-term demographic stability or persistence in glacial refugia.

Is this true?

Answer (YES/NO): NO